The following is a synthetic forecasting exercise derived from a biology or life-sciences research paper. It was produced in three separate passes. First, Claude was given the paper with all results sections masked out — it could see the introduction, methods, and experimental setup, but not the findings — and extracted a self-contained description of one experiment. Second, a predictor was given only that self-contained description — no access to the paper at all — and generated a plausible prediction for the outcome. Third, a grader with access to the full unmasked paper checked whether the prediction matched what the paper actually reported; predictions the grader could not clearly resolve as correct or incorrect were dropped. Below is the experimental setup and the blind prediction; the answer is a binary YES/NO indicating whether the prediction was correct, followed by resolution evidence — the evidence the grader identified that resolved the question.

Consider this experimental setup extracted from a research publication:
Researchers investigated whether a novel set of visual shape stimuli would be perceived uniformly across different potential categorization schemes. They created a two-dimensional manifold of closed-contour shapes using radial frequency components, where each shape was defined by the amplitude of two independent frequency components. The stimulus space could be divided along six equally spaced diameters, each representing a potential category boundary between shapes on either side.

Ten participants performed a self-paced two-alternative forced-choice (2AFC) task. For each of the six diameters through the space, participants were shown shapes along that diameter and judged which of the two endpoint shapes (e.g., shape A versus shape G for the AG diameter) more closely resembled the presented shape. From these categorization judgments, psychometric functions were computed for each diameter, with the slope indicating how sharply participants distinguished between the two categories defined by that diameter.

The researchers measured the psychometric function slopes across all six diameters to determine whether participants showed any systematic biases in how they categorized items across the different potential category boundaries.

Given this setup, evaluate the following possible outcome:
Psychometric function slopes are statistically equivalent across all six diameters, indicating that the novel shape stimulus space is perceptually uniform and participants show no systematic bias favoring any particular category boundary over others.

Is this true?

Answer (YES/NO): YES